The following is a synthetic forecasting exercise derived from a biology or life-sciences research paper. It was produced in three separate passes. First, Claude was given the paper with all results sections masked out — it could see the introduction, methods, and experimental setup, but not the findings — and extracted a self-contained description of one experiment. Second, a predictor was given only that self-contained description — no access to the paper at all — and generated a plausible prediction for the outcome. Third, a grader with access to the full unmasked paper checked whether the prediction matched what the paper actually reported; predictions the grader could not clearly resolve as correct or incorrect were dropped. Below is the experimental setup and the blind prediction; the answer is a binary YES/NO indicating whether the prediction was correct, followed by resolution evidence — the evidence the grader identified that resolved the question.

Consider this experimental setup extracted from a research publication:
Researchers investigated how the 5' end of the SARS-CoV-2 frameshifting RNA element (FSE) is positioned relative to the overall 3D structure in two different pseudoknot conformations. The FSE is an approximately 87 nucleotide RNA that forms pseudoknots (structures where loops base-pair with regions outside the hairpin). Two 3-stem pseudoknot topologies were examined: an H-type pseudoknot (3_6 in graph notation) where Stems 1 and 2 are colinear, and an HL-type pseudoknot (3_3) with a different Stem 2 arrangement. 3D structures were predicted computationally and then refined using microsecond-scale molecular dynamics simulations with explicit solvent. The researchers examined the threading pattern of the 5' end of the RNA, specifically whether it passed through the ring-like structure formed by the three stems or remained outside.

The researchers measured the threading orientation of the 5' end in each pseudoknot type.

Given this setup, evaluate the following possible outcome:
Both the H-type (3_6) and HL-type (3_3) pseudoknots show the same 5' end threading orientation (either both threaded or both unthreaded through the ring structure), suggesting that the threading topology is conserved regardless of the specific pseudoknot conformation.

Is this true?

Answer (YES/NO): NO